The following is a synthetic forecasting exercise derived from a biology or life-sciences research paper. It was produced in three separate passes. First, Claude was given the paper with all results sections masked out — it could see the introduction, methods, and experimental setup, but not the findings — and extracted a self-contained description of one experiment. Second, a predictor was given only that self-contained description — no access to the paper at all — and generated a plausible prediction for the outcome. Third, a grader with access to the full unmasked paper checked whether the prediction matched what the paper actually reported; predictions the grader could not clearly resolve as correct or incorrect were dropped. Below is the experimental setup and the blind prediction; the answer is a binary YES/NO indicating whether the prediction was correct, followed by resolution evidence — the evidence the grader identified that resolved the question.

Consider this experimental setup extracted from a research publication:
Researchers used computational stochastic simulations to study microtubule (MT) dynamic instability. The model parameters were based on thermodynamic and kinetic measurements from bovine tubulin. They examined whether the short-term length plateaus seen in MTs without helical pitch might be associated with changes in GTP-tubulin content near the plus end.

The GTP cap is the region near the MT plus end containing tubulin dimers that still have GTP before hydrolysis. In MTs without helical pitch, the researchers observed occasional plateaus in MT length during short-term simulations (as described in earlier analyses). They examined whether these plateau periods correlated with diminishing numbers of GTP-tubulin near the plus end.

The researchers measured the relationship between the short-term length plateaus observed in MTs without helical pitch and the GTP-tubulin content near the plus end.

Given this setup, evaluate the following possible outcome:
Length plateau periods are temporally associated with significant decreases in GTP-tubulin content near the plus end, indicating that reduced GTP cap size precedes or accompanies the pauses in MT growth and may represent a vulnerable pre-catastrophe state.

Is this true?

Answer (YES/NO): YES